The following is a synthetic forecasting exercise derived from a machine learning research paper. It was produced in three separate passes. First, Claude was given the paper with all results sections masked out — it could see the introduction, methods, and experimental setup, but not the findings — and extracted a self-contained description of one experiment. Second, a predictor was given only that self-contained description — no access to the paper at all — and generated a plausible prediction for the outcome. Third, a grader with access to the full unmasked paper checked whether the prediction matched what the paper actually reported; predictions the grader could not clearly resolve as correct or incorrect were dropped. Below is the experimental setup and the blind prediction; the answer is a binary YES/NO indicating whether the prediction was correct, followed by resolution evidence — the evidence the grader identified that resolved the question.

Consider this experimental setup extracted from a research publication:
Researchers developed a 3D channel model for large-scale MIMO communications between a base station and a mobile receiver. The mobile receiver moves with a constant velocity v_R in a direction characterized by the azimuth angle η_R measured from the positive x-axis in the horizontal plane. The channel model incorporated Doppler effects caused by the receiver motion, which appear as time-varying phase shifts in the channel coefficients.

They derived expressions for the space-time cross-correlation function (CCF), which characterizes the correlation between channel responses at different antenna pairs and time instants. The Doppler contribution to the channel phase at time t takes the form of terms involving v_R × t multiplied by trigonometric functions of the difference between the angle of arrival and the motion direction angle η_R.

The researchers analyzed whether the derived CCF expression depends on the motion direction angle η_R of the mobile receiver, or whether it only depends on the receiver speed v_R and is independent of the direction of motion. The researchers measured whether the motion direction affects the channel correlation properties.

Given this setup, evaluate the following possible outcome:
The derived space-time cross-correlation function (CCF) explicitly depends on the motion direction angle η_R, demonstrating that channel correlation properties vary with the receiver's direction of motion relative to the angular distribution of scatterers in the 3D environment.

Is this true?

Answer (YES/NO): YES